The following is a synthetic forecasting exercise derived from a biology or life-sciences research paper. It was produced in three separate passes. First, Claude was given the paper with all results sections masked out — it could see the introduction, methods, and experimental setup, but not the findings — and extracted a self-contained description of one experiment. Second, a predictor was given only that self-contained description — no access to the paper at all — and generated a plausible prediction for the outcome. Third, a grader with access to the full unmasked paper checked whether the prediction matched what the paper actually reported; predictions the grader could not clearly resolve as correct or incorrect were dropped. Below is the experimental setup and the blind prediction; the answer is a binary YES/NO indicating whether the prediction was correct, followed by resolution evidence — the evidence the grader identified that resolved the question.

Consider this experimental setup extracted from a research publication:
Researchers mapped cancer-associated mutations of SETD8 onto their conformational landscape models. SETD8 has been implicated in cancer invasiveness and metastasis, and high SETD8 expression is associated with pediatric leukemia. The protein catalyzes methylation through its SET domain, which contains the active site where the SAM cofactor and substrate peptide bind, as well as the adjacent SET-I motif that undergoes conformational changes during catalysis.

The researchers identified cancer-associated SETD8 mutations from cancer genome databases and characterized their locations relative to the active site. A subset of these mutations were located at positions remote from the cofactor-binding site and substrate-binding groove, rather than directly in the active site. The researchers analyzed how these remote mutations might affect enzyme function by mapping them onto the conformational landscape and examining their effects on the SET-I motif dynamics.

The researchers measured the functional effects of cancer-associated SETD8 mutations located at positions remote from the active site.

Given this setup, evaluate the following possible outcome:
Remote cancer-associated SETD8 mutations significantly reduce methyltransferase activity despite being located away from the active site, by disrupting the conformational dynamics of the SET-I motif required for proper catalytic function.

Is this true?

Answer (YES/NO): YES